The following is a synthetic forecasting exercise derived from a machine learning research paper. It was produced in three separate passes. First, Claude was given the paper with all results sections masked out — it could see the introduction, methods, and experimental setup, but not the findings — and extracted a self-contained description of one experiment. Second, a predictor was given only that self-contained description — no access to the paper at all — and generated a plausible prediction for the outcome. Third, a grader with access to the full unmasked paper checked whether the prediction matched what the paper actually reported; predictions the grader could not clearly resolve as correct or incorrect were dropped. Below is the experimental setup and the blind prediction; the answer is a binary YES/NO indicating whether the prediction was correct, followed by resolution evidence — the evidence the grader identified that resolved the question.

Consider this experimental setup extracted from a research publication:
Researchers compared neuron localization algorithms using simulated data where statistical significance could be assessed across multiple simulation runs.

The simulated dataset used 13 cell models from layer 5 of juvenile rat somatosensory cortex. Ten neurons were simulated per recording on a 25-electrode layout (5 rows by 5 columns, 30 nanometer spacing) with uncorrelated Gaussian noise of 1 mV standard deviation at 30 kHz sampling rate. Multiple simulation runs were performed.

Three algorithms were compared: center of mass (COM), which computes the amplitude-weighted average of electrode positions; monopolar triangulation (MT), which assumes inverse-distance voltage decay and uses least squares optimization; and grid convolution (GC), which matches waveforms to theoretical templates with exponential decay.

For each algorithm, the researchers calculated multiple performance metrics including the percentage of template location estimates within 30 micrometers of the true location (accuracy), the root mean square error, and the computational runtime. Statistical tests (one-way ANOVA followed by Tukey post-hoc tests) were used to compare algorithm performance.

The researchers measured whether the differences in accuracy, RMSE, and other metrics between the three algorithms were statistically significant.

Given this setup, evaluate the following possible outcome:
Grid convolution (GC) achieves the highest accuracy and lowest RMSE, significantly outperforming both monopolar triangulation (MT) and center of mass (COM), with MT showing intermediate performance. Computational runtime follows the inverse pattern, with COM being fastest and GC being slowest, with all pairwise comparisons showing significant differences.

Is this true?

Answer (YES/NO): NO